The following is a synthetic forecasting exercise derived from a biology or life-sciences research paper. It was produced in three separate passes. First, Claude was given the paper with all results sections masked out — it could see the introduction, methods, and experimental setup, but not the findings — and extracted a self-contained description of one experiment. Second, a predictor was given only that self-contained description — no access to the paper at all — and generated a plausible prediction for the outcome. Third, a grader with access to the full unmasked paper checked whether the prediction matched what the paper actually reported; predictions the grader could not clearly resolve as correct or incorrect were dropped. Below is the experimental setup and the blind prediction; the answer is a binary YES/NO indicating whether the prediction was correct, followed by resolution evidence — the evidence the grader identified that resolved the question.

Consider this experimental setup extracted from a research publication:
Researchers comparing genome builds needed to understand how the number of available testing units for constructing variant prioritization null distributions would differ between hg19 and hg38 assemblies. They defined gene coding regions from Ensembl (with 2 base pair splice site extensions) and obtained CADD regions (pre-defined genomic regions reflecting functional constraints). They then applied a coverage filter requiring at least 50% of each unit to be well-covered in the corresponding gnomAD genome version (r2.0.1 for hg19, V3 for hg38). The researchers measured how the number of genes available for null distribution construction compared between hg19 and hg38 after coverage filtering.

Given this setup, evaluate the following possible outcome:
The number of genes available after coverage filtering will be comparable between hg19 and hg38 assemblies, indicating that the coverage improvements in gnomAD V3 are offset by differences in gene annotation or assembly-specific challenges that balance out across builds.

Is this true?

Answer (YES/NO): YES